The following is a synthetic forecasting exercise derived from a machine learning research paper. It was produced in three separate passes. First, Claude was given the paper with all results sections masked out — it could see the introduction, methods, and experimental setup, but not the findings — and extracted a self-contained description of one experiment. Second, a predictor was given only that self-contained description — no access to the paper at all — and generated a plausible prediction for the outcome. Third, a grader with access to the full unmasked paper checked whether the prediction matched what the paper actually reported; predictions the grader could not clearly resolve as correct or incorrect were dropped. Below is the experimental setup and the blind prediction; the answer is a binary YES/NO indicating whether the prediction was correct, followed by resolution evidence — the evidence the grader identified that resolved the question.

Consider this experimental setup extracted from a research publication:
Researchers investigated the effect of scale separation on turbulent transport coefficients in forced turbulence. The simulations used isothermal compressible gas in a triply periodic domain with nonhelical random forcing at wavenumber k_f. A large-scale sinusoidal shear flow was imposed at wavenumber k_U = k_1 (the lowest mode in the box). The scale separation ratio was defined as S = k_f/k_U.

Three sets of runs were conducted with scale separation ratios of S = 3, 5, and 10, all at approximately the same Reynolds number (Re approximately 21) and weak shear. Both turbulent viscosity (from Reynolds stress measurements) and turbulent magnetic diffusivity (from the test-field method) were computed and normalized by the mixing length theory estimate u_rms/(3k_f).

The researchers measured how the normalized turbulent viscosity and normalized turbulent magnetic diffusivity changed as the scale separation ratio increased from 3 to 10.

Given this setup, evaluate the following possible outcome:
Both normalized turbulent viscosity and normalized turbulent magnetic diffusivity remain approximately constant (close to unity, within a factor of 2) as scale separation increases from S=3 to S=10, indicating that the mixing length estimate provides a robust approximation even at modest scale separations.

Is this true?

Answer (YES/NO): NO